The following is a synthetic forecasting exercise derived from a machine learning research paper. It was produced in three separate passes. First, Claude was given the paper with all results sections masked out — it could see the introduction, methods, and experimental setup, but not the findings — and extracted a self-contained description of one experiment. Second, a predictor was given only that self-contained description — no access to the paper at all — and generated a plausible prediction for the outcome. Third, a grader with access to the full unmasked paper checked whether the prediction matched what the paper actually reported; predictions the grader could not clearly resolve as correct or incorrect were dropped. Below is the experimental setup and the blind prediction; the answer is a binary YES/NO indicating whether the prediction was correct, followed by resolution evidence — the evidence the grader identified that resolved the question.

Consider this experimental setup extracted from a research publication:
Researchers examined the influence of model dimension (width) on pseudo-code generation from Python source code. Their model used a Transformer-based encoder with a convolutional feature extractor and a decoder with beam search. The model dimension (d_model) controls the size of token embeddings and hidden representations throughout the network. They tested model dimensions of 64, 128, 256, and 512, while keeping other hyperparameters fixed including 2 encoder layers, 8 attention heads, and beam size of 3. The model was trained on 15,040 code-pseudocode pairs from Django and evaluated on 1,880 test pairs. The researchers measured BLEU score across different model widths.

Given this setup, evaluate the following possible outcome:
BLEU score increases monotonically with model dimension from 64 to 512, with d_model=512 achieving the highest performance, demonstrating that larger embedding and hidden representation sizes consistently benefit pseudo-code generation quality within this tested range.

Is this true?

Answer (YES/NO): NO